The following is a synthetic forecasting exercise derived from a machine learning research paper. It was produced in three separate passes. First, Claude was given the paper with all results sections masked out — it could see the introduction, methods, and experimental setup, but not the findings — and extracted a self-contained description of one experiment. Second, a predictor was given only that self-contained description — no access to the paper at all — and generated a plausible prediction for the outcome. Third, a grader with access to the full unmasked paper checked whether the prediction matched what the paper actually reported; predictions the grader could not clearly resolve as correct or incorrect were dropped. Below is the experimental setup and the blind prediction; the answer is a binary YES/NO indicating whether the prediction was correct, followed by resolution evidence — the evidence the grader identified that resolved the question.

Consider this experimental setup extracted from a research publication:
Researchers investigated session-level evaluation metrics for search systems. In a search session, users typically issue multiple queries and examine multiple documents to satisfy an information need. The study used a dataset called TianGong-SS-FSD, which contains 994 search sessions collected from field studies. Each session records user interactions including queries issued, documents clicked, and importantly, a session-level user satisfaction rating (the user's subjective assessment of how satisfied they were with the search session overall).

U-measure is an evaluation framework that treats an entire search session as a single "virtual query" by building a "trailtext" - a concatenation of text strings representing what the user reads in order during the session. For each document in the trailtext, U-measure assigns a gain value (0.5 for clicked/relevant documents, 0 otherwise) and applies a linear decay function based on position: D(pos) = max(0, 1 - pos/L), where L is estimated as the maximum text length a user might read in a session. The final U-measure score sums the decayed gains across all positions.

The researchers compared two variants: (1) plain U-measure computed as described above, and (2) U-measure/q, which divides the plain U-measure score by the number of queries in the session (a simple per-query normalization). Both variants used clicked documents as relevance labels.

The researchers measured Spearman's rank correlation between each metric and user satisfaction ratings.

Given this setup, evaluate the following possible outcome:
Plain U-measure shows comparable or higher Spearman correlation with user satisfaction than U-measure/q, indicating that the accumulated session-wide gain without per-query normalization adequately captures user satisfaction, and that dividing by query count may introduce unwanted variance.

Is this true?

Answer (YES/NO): NO